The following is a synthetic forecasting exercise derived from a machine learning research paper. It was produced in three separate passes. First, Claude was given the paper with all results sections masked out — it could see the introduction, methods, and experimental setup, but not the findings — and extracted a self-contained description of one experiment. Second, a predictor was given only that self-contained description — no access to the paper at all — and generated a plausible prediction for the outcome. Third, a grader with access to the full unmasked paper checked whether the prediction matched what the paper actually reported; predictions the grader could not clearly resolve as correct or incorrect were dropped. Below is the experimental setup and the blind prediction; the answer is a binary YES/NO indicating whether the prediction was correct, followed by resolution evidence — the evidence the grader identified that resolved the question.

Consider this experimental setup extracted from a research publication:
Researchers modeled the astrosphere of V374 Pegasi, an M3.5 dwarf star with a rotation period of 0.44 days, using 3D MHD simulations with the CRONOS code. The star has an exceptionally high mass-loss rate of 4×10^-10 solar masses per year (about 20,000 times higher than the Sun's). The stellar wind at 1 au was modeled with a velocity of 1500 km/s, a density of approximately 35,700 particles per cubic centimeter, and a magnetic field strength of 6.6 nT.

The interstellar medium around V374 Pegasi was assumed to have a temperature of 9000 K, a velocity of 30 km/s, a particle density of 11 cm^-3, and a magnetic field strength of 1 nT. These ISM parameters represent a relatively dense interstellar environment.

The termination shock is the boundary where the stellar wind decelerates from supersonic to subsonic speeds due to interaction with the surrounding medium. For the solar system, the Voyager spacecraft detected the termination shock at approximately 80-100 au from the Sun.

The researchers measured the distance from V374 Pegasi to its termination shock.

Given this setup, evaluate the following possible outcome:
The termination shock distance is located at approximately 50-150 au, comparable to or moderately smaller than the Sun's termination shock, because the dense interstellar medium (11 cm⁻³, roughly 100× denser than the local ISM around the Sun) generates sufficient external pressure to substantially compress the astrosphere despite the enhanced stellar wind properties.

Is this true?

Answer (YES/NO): NO